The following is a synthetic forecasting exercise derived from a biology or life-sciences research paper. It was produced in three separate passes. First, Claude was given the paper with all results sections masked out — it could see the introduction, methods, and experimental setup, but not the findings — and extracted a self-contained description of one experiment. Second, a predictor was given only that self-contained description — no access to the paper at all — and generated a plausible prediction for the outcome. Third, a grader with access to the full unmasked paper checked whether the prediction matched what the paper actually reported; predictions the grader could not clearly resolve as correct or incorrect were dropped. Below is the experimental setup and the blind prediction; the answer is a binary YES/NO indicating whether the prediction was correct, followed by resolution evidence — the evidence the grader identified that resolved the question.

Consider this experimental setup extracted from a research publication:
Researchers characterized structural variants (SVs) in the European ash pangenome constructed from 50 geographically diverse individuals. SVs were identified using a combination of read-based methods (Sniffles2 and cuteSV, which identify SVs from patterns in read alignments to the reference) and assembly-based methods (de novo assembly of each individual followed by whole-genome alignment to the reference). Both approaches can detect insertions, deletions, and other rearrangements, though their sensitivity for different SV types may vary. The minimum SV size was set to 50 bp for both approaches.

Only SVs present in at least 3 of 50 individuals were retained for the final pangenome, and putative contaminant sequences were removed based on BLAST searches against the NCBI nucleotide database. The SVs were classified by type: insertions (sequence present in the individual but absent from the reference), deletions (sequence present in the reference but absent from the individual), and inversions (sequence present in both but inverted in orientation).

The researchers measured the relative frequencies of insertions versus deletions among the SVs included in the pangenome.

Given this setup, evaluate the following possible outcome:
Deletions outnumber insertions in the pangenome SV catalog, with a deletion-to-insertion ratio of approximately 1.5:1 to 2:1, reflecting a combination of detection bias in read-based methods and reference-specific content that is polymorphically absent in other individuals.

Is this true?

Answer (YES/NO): NO